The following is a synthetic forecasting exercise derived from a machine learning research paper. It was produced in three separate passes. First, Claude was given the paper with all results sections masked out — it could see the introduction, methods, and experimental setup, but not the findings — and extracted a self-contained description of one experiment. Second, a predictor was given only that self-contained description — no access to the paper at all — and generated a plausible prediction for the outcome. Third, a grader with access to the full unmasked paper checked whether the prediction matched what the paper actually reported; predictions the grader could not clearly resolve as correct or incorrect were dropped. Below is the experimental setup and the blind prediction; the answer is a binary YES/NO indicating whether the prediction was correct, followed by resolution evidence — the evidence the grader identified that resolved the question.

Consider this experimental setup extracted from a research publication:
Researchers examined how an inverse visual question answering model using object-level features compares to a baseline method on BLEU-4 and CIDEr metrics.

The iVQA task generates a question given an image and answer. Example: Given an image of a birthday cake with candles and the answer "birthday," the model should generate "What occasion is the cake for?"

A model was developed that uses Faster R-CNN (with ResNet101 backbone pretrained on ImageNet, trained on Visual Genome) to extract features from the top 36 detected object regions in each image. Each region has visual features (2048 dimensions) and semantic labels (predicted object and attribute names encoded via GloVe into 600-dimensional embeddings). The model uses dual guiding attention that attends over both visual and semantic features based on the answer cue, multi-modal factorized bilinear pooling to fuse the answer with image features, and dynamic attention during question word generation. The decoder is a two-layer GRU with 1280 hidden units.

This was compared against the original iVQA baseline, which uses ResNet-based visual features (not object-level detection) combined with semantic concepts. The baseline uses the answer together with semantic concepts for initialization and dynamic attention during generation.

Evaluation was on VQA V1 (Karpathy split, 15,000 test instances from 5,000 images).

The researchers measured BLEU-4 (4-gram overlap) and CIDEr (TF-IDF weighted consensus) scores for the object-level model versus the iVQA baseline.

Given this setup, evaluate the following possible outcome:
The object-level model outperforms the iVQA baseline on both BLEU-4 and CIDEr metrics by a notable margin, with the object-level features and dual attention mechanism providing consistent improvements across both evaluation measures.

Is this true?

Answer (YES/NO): NO